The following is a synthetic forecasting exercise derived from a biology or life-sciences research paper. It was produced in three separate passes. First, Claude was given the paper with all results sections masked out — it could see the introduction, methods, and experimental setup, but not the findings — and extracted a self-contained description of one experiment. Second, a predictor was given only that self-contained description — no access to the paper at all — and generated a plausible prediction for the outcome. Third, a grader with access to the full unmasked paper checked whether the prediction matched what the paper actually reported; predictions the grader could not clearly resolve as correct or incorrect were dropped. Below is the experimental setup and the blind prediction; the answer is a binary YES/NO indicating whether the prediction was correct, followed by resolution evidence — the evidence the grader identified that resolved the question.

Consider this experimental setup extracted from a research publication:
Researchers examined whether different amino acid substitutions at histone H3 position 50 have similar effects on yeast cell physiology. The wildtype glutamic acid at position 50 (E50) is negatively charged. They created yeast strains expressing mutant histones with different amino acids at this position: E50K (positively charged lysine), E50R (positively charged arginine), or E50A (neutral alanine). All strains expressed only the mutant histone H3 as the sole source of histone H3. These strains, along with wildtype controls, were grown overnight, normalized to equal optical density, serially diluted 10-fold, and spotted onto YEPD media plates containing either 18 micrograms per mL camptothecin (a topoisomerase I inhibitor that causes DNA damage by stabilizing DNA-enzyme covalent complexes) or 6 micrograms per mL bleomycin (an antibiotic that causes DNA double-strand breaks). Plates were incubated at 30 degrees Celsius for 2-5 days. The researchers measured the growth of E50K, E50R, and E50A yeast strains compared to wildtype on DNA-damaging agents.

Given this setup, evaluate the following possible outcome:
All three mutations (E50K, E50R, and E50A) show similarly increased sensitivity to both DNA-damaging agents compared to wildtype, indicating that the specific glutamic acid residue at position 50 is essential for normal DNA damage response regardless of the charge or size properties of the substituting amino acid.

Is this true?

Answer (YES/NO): NO